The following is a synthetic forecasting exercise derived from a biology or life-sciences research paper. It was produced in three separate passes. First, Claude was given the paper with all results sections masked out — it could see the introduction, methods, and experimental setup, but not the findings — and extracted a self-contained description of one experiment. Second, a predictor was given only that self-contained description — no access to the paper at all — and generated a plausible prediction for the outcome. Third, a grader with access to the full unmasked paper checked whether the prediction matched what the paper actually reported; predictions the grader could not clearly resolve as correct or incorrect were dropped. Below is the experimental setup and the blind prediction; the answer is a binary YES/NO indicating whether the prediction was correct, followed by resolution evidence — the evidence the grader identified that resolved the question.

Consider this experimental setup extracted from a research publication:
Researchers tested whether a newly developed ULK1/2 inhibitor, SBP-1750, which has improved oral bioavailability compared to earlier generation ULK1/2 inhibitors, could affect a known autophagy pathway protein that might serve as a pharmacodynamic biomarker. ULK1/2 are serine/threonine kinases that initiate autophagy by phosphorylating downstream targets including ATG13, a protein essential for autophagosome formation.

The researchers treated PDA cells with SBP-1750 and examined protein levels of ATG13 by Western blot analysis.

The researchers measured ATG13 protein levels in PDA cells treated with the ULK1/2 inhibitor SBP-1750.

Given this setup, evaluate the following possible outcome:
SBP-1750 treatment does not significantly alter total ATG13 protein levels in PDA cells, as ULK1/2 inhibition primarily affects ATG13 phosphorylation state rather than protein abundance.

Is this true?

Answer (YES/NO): NO